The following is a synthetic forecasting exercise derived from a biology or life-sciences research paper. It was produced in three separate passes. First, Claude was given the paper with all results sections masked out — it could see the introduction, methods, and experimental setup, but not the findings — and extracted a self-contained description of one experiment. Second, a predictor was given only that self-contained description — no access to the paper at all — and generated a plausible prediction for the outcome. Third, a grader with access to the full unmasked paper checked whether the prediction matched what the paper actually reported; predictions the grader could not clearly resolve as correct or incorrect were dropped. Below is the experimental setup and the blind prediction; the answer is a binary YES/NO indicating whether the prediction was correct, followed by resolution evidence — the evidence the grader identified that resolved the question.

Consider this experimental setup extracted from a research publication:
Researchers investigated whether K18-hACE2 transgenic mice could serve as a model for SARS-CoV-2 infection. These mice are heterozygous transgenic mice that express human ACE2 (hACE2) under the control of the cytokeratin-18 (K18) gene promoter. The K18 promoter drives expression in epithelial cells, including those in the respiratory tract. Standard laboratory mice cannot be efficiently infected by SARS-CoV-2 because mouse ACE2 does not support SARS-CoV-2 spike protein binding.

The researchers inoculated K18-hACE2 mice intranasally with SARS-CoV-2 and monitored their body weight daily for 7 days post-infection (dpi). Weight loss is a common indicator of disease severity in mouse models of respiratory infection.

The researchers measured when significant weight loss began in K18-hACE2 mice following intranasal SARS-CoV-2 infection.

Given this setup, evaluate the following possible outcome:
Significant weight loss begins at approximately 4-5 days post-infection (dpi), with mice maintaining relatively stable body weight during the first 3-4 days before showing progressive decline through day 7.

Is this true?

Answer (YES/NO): YES